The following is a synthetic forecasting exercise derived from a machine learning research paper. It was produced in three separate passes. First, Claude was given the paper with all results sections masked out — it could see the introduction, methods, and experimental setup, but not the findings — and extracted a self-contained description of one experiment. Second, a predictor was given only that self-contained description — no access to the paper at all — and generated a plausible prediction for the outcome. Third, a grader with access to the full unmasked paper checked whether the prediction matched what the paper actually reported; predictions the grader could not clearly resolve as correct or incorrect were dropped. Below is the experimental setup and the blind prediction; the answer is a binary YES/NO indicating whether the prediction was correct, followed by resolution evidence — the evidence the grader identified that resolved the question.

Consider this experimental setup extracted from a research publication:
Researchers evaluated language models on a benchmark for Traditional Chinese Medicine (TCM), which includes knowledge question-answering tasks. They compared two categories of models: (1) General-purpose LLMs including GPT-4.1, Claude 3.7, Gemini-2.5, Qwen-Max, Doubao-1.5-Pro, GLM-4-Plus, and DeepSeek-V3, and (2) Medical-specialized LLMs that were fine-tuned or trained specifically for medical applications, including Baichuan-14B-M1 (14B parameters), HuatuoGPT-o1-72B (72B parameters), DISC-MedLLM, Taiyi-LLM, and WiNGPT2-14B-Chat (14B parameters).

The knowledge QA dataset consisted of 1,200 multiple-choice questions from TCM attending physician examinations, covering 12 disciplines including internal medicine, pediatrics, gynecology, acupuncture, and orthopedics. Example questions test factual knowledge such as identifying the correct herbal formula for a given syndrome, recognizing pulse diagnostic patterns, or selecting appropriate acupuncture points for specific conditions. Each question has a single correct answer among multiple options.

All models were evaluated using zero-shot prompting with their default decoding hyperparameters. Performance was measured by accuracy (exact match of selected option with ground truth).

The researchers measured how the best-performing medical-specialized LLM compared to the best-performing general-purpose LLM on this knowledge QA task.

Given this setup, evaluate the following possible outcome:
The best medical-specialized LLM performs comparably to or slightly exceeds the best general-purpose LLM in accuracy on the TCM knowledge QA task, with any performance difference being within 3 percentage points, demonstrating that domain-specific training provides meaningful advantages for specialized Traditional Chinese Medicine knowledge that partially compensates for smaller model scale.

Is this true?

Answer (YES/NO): NO